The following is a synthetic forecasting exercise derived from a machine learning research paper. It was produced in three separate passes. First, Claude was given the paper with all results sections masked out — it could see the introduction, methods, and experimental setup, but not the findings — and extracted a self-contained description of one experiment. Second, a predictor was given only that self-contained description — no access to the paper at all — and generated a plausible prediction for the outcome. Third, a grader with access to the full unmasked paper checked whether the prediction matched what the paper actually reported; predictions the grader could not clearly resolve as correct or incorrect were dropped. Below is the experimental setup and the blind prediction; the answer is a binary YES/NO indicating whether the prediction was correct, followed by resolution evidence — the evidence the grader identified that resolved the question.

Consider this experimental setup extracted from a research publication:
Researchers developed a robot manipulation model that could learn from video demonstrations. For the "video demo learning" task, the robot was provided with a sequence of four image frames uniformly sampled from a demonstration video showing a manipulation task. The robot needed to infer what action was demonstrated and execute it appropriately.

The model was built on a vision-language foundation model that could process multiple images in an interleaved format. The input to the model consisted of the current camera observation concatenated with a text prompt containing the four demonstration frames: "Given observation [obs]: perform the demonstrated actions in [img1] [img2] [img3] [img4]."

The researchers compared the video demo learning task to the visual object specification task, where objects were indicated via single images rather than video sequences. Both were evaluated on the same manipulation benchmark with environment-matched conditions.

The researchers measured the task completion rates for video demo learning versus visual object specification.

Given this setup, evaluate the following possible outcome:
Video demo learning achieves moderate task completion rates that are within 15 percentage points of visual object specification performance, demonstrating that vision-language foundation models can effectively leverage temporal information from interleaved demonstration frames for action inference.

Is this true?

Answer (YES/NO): YES